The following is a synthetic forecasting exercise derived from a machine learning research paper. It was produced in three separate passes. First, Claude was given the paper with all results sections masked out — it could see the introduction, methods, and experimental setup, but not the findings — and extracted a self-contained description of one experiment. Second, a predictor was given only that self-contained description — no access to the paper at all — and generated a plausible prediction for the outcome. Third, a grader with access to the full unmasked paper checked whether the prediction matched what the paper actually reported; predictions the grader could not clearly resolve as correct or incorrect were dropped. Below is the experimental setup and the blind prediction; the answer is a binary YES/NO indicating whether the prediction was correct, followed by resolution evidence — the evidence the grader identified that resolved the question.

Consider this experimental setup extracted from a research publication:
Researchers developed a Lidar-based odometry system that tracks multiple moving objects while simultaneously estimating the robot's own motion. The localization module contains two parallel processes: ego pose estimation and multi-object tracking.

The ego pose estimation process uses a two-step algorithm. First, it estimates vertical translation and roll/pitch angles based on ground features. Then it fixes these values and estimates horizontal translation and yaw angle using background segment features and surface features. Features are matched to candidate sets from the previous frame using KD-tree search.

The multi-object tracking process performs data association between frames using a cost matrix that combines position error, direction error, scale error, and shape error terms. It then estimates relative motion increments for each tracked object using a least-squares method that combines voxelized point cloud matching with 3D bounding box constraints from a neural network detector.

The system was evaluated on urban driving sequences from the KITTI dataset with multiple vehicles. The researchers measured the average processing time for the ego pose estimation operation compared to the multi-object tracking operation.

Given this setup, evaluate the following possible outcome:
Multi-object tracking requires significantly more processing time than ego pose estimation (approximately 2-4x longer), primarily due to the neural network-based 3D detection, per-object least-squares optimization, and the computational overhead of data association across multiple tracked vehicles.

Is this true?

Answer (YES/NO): NO